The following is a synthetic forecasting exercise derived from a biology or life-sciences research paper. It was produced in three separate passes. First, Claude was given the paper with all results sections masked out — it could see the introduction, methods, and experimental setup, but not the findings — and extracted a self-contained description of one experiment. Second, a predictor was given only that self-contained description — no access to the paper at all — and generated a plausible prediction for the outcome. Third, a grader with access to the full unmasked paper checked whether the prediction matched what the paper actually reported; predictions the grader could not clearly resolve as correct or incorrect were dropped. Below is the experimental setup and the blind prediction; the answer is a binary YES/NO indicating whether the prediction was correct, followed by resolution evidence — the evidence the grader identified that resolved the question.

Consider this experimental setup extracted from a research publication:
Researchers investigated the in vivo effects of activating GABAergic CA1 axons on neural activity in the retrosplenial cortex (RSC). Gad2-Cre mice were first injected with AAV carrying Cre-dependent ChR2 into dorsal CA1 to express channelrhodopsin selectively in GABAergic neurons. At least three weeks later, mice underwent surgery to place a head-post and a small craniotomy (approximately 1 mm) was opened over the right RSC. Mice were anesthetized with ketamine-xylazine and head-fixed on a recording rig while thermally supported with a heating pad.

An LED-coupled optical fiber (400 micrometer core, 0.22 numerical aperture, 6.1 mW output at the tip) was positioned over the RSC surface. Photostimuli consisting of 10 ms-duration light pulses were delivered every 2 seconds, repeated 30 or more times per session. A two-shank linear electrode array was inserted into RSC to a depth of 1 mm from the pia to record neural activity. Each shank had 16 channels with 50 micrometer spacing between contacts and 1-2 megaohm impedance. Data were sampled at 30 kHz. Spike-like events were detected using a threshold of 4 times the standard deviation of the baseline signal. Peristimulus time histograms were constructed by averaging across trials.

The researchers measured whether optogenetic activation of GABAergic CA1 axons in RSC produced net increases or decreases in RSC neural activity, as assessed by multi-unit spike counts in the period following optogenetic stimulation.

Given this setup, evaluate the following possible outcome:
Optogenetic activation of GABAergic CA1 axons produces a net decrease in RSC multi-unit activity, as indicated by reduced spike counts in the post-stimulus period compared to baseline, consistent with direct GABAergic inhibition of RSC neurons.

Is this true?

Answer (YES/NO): YES